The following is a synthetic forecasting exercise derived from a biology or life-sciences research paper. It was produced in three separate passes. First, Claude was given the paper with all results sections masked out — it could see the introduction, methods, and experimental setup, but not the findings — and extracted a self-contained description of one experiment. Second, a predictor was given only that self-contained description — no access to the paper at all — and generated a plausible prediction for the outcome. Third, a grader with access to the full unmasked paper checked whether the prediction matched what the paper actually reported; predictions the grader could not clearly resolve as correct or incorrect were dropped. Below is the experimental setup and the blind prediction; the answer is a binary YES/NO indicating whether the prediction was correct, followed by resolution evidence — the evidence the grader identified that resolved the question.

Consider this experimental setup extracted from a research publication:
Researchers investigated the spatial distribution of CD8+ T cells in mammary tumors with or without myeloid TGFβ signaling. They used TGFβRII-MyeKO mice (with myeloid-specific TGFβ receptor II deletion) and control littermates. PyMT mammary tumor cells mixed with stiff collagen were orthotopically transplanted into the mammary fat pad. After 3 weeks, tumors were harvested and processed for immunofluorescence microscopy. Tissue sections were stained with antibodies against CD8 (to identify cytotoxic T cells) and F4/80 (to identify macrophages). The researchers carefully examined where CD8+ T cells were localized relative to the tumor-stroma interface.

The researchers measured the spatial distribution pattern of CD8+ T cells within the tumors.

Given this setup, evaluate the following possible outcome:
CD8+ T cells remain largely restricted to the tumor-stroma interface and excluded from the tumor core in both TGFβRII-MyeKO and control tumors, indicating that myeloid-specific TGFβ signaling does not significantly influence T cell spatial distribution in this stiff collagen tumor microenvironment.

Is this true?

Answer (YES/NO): NO